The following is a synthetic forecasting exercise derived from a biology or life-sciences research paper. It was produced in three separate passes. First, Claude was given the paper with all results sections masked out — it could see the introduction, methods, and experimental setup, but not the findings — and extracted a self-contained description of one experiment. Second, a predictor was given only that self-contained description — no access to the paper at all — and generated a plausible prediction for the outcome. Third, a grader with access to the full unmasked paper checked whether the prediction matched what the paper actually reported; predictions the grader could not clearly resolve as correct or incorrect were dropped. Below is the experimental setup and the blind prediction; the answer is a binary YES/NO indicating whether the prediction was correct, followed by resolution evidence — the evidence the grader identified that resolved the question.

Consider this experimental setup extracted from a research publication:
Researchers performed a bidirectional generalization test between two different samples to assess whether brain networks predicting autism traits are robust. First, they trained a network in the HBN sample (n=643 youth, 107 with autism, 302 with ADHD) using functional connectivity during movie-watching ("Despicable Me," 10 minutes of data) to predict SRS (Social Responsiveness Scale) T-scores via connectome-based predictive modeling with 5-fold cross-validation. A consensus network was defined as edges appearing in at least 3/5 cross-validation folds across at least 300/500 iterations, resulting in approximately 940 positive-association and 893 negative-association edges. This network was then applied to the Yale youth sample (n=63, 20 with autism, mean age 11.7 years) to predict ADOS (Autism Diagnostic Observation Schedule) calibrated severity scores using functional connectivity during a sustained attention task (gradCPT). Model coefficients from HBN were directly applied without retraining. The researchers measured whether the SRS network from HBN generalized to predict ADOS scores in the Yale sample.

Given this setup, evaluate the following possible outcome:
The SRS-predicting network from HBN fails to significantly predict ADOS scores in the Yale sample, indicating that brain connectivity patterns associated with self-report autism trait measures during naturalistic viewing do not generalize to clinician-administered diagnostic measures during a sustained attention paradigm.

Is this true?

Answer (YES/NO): NO